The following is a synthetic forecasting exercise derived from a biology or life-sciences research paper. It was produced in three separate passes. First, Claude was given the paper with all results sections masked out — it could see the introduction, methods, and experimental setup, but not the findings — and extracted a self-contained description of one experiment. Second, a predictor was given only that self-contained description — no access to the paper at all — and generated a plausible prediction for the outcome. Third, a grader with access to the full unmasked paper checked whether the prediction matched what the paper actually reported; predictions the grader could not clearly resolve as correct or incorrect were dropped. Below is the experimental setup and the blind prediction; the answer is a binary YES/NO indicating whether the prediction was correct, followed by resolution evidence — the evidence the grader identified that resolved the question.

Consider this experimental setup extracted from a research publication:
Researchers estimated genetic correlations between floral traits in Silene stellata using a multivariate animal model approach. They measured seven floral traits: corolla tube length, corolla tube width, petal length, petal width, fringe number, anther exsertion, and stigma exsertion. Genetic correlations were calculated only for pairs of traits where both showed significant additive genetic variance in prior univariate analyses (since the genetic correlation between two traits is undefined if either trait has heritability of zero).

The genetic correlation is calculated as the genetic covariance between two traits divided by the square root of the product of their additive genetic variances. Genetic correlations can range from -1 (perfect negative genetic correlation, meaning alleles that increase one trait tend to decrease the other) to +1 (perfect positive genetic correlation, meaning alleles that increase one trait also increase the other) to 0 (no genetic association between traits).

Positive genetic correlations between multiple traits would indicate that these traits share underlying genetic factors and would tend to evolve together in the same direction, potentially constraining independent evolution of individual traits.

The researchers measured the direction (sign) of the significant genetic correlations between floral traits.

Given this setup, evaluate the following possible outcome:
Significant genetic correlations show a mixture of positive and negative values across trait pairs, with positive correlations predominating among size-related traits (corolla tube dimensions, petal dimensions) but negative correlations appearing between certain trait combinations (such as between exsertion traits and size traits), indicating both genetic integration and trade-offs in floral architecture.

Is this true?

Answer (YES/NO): NO